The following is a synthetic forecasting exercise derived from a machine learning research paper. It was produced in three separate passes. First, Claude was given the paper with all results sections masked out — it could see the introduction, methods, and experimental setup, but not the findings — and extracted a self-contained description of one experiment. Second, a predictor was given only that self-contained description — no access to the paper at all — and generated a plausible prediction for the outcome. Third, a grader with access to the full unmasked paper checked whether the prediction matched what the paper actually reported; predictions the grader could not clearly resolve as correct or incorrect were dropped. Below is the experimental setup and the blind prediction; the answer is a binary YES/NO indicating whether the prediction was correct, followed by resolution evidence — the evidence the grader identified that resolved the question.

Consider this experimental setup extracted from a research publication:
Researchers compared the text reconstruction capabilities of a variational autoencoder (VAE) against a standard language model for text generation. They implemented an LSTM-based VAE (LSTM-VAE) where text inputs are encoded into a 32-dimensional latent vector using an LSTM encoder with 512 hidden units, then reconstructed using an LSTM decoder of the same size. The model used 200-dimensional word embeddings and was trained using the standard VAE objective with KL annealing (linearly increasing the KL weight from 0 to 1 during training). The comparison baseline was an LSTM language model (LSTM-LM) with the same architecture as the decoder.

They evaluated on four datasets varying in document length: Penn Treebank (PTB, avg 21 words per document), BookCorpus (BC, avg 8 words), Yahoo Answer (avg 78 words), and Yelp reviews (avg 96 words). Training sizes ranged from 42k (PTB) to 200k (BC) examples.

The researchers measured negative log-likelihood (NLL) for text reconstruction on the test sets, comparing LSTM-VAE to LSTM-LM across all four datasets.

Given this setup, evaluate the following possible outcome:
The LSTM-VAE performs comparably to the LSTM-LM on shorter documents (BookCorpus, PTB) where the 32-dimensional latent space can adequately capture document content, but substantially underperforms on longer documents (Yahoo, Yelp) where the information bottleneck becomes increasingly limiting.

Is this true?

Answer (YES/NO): NO